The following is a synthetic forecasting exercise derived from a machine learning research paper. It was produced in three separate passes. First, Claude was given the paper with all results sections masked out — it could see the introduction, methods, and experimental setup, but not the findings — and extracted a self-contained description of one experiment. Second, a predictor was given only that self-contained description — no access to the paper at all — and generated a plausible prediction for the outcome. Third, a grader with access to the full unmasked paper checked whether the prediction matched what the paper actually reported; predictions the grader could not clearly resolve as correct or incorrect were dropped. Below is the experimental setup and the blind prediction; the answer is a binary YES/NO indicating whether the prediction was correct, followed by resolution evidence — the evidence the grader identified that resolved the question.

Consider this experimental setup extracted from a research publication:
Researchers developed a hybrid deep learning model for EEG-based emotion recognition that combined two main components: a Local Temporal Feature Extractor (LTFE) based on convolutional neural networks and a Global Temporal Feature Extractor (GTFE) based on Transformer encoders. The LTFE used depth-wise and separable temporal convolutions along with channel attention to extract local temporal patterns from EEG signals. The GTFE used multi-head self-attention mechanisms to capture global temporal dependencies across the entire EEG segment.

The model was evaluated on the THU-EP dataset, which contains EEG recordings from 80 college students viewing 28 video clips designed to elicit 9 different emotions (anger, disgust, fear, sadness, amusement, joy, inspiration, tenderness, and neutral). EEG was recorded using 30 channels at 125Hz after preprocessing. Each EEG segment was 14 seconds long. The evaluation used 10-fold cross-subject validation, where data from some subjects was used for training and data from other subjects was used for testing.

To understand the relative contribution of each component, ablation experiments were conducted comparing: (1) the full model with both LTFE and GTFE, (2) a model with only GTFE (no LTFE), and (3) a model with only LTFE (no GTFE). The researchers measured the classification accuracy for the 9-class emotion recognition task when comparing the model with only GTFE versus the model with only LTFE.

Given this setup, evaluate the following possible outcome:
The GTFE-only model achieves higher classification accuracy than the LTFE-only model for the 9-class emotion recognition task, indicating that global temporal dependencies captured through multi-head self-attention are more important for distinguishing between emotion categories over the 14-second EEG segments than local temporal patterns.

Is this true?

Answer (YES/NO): NO